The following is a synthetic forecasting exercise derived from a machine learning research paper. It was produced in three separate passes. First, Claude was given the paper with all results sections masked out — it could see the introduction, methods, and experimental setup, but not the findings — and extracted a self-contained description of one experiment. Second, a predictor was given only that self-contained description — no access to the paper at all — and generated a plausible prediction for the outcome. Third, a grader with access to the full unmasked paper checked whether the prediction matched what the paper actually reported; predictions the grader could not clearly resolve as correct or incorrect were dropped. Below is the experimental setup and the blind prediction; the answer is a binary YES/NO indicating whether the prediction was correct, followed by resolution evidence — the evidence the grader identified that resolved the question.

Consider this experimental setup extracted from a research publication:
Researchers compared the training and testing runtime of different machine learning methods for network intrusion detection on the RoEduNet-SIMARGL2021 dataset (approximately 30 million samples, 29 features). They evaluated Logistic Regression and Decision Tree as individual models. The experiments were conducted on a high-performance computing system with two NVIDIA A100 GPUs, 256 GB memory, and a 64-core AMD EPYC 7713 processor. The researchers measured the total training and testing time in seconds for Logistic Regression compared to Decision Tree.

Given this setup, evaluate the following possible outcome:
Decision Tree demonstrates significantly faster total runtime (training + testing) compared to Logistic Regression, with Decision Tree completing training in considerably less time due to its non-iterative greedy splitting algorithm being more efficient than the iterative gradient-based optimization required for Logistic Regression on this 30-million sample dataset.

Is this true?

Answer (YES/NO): NO